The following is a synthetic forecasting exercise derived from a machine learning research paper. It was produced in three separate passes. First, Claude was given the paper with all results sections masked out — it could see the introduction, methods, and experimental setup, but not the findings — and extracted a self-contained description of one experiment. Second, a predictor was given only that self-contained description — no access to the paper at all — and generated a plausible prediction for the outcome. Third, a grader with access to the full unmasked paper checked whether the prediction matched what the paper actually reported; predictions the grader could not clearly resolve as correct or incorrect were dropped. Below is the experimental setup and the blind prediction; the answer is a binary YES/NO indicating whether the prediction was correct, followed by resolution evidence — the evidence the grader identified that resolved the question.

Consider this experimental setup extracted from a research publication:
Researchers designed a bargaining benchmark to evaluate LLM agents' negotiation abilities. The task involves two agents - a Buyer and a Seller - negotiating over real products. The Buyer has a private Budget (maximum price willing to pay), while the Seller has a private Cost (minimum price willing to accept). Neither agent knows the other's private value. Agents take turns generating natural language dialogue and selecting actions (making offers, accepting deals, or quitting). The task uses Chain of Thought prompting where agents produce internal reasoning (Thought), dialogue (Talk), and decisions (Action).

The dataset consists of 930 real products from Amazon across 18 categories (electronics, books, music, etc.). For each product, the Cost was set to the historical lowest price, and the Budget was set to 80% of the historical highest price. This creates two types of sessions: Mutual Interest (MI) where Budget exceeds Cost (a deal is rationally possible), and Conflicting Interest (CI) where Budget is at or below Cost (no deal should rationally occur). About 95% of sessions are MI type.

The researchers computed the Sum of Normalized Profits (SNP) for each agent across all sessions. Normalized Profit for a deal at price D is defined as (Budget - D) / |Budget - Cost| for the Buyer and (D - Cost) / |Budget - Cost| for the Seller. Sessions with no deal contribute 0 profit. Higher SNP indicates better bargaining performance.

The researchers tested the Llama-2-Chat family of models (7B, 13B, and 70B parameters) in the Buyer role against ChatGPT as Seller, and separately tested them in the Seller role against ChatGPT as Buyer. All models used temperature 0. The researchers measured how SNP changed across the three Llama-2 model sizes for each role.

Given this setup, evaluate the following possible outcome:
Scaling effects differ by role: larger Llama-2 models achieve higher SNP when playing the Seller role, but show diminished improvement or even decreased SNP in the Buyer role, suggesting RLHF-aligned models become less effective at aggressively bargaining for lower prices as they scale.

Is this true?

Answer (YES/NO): YES